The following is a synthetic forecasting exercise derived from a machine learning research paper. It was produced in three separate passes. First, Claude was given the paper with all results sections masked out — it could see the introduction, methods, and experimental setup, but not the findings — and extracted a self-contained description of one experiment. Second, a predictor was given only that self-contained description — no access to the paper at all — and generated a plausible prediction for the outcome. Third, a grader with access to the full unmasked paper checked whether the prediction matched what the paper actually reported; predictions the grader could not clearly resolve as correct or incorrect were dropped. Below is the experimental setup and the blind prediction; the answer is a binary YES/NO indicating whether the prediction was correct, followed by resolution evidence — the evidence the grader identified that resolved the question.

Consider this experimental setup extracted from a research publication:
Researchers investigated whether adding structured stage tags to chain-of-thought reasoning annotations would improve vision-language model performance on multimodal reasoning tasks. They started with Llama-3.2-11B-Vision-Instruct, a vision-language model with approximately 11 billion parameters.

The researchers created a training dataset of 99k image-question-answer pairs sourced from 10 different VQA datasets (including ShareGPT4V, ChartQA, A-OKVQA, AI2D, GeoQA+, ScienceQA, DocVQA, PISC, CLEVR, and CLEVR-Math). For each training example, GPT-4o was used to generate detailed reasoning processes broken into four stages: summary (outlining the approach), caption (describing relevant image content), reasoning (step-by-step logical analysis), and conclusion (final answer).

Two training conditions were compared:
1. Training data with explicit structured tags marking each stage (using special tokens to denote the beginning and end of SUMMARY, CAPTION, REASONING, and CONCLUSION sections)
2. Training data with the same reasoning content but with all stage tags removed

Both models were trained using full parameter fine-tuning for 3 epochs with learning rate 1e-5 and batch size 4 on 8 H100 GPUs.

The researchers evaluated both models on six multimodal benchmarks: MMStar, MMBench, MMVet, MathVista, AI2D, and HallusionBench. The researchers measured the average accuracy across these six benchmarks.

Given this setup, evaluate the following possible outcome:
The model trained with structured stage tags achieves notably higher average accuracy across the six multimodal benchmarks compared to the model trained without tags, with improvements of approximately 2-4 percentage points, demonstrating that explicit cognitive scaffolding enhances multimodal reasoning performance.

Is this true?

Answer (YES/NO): NO